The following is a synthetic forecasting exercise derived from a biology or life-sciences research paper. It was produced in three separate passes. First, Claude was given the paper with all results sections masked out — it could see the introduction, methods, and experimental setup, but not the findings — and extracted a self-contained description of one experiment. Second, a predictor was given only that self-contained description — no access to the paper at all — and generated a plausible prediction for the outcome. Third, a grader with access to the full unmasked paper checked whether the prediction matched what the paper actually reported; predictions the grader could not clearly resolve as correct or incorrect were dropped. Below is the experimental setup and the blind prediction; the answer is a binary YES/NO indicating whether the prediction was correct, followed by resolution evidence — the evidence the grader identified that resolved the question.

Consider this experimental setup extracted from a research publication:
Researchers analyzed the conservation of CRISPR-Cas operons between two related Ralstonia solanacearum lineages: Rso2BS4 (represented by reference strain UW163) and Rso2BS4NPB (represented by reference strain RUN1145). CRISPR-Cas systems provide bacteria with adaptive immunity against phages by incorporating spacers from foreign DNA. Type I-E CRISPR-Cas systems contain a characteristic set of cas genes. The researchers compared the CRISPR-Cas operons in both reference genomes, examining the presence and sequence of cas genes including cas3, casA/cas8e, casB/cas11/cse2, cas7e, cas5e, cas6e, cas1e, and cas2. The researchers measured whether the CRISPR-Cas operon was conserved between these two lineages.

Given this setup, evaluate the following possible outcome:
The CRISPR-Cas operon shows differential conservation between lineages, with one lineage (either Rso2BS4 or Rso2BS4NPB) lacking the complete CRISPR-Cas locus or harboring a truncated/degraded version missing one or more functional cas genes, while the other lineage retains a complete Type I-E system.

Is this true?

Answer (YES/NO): NO